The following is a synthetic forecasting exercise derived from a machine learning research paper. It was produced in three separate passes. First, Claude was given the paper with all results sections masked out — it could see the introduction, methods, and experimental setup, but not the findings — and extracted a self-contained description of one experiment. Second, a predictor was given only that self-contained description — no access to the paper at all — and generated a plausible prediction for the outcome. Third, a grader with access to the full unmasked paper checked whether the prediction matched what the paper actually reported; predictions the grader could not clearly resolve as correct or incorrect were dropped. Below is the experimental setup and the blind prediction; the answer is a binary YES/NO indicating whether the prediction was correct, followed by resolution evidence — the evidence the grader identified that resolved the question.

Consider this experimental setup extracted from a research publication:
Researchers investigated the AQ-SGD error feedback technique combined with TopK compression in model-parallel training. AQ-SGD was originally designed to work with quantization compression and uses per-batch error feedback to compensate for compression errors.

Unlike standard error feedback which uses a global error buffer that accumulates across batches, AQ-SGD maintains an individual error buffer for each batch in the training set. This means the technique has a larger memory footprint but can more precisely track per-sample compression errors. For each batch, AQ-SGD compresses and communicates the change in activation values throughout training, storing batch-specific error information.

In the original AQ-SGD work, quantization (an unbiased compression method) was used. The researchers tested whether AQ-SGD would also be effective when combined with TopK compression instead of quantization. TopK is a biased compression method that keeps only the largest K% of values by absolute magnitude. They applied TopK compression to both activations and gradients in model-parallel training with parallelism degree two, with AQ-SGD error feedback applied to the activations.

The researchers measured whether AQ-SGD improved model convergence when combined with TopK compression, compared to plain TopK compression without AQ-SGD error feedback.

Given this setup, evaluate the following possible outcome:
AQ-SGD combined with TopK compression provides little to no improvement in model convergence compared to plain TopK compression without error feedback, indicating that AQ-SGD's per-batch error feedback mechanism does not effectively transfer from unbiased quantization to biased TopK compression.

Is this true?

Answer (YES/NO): YES